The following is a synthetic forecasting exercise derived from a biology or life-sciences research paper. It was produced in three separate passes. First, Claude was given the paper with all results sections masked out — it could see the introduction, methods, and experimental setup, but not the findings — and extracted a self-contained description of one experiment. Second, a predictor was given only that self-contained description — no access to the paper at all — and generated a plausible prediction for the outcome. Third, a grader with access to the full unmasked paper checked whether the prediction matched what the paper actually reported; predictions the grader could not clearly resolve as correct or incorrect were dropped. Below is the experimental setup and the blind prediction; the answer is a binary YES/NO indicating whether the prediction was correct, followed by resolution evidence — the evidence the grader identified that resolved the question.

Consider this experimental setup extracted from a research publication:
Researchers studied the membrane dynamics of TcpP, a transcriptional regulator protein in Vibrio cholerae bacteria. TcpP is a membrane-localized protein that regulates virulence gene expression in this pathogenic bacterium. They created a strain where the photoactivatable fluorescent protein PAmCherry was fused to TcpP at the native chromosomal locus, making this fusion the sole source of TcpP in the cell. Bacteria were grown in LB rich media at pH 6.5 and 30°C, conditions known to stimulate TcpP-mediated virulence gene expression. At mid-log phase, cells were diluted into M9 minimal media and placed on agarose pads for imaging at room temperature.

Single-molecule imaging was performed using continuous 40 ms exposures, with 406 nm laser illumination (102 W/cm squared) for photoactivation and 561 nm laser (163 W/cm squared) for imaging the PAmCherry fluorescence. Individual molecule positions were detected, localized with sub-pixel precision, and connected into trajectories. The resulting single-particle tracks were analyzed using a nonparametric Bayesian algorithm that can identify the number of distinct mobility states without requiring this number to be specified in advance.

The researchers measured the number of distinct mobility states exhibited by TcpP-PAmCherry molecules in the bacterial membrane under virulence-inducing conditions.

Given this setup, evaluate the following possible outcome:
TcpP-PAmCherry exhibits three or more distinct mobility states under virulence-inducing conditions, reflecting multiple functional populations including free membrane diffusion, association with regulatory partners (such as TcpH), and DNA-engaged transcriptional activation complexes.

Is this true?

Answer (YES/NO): YES